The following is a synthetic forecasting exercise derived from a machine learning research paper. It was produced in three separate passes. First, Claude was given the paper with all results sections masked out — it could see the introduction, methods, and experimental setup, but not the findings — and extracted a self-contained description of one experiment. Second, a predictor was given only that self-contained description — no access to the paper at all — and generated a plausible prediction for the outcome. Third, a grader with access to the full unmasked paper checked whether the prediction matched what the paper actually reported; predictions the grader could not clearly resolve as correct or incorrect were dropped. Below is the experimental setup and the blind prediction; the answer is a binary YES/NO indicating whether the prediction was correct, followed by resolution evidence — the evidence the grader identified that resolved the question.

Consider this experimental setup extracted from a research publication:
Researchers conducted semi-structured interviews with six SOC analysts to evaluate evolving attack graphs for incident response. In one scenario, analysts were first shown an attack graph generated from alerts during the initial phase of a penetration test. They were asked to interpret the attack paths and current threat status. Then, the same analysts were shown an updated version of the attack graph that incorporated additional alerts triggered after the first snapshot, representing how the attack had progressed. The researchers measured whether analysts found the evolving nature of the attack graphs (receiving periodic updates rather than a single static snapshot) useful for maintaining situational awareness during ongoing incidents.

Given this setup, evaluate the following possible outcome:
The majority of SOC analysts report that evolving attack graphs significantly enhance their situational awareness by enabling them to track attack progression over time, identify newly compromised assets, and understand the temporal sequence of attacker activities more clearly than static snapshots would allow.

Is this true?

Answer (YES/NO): YES